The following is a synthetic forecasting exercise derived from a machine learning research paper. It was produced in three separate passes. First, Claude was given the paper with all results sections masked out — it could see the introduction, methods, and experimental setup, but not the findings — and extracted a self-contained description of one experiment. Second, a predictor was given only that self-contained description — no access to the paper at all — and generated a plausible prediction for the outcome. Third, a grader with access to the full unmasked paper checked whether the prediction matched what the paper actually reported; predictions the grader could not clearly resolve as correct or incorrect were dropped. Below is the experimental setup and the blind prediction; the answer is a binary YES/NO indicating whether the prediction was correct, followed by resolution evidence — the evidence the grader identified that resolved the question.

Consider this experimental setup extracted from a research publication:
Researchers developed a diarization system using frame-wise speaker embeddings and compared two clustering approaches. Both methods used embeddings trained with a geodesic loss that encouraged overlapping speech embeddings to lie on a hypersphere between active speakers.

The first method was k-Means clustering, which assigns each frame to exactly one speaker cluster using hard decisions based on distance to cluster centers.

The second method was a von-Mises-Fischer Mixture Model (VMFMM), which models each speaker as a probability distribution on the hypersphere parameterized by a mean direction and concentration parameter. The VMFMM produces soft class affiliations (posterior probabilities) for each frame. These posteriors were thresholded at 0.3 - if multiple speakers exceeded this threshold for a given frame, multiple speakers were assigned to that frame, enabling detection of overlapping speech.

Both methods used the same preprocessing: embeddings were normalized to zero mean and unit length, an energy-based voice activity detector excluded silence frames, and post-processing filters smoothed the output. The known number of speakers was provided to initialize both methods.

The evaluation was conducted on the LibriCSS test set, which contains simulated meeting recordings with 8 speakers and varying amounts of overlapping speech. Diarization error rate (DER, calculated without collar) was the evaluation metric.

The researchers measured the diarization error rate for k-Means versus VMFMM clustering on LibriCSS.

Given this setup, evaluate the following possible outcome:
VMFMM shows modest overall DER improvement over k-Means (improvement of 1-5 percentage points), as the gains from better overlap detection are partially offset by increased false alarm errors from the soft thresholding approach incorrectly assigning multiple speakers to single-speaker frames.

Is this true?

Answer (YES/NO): NO